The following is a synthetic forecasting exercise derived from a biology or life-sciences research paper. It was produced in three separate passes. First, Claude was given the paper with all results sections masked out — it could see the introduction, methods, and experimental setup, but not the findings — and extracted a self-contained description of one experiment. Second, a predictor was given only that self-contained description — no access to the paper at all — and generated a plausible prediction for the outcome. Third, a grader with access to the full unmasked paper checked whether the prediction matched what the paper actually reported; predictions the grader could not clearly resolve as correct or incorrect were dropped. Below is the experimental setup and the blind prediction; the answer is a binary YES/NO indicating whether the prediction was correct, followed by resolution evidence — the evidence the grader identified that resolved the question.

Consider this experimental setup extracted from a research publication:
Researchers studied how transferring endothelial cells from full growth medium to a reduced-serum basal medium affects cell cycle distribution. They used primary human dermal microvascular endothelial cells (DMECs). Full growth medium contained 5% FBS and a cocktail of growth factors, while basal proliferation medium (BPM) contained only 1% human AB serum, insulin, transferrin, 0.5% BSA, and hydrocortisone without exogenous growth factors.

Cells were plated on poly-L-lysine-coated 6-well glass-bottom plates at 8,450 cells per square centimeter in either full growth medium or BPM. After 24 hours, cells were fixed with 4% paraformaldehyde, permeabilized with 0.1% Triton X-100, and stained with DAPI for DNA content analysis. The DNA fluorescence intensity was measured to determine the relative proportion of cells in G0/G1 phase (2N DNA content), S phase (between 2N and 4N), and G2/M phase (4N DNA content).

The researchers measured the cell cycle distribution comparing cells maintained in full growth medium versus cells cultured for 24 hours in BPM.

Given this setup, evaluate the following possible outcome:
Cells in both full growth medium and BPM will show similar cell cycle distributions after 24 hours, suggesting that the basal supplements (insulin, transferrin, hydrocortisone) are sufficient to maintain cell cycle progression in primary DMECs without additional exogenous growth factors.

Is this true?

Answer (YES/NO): NO